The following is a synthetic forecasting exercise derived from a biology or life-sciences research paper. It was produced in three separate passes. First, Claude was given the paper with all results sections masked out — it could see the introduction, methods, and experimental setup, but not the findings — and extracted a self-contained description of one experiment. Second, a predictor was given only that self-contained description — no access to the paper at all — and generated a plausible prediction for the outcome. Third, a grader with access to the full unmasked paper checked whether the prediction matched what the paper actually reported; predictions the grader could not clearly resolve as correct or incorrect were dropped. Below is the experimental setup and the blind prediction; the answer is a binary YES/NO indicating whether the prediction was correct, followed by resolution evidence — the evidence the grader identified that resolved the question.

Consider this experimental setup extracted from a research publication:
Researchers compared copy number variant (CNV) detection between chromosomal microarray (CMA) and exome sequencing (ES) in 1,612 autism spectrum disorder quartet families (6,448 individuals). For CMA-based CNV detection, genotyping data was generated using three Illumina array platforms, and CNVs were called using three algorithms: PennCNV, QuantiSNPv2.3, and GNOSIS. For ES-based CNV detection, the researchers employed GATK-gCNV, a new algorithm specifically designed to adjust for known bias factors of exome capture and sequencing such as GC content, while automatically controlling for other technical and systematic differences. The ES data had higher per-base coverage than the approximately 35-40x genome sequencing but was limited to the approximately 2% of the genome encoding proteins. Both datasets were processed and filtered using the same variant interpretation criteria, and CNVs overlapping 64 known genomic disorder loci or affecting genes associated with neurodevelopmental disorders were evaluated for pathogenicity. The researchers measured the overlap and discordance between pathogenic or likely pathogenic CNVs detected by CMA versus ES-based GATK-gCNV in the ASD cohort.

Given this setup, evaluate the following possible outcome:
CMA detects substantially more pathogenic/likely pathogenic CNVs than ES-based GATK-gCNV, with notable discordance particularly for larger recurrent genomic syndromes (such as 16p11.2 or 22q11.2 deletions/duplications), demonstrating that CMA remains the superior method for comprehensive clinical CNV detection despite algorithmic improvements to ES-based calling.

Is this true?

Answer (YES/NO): NO